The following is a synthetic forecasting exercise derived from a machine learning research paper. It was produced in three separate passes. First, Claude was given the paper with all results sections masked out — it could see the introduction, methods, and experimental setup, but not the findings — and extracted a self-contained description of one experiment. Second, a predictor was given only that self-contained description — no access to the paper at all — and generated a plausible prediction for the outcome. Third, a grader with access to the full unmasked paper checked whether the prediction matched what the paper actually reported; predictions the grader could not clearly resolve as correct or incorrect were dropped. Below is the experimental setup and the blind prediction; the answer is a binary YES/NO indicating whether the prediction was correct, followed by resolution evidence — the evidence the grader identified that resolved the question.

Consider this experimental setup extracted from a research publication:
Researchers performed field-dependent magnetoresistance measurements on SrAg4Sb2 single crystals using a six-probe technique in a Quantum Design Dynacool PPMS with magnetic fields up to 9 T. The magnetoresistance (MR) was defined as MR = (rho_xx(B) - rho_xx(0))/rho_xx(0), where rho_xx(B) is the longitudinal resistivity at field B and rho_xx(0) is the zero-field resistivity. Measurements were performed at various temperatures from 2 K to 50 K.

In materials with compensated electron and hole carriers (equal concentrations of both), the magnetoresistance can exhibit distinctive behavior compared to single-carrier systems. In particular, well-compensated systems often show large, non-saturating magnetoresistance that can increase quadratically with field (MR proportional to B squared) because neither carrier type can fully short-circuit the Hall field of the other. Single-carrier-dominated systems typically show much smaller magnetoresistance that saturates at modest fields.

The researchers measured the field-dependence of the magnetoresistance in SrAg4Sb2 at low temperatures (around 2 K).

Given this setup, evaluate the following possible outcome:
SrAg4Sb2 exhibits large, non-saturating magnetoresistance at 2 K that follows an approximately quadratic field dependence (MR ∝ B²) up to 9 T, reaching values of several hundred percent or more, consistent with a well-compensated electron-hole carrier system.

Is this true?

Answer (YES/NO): YES